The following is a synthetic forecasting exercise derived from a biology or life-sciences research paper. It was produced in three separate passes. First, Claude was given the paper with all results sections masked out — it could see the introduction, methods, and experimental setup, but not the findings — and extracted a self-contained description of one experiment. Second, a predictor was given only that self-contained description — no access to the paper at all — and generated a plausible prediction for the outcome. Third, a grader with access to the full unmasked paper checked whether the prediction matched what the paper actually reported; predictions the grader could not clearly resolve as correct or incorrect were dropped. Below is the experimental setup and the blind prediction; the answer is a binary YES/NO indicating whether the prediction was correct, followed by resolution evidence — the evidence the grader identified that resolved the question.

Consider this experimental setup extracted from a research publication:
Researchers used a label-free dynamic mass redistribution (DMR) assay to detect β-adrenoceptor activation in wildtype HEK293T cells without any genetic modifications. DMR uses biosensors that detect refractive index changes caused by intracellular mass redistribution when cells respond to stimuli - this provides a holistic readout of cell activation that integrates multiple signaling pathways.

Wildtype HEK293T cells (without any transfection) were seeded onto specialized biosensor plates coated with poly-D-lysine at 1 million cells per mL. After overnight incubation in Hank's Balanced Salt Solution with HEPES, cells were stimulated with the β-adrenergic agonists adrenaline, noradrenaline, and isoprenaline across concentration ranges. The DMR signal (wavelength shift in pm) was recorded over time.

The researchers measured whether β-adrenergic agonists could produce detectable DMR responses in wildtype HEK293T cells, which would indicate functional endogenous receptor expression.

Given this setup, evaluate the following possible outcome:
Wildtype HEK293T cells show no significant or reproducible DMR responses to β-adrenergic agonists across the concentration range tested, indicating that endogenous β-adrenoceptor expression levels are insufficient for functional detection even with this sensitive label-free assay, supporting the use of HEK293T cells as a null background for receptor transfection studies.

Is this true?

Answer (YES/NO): NO